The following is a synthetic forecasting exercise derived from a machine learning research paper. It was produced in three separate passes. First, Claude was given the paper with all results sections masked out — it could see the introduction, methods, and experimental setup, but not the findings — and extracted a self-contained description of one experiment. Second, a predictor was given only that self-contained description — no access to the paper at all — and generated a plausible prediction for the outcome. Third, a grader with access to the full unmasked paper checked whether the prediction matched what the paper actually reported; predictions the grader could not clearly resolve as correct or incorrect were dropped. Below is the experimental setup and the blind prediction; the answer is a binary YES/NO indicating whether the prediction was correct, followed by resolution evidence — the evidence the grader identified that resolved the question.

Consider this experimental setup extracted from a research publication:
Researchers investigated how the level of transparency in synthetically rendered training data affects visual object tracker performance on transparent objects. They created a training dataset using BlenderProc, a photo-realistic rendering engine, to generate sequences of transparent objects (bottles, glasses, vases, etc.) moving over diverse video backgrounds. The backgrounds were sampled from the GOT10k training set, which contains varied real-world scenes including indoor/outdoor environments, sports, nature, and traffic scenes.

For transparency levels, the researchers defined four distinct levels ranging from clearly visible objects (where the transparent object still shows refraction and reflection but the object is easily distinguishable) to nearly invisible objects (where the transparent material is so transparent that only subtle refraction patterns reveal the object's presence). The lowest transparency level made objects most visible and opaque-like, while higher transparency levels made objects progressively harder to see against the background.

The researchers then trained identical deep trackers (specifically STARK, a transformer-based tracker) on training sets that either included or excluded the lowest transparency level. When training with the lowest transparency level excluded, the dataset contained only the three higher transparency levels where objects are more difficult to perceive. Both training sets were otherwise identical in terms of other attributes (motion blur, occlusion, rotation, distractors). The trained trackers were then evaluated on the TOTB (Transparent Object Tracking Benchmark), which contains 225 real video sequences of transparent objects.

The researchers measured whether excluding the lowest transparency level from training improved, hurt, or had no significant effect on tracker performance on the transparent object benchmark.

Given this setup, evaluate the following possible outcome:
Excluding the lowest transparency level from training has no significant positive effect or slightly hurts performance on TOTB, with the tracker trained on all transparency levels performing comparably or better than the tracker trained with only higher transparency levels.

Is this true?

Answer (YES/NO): NO